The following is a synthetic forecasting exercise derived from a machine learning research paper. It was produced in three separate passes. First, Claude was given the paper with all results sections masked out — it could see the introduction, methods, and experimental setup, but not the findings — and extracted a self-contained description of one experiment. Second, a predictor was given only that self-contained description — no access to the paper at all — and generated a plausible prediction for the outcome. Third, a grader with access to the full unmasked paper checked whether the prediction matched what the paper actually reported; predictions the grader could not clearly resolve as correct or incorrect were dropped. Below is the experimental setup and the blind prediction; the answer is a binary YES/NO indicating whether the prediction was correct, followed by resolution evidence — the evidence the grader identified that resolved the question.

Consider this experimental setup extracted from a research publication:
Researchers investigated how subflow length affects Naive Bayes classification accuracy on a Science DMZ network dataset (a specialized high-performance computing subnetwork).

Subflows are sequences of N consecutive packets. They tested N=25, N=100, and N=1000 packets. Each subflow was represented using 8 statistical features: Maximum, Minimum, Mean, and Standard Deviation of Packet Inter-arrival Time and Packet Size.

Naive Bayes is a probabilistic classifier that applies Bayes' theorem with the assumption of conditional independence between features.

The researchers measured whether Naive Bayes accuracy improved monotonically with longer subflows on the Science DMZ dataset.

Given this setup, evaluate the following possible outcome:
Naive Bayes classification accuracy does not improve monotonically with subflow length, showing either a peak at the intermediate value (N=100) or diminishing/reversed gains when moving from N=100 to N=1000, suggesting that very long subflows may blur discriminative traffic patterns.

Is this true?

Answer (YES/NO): NO